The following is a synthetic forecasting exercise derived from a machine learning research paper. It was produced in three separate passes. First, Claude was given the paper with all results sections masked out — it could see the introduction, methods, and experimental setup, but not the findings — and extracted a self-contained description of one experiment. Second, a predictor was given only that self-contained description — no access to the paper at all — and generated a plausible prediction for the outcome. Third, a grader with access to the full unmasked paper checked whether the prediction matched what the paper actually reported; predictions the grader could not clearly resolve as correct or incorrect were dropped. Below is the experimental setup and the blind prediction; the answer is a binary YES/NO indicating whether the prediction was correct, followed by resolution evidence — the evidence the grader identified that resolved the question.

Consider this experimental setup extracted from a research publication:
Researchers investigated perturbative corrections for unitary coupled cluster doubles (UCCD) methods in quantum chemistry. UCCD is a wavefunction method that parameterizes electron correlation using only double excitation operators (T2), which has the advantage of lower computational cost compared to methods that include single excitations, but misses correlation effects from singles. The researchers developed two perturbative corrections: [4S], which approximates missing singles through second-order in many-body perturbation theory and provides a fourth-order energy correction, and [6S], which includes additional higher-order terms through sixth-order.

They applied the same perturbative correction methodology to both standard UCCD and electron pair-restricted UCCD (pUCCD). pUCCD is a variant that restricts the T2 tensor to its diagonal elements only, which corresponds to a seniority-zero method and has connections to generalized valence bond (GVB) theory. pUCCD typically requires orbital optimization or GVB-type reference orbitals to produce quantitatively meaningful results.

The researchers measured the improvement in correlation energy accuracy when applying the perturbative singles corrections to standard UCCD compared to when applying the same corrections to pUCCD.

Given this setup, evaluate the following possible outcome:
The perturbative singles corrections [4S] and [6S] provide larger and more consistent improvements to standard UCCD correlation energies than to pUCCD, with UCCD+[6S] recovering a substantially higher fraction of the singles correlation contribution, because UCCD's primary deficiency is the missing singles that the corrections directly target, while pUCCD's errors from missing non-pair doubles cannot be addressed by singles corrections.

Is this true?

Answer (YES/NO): YES